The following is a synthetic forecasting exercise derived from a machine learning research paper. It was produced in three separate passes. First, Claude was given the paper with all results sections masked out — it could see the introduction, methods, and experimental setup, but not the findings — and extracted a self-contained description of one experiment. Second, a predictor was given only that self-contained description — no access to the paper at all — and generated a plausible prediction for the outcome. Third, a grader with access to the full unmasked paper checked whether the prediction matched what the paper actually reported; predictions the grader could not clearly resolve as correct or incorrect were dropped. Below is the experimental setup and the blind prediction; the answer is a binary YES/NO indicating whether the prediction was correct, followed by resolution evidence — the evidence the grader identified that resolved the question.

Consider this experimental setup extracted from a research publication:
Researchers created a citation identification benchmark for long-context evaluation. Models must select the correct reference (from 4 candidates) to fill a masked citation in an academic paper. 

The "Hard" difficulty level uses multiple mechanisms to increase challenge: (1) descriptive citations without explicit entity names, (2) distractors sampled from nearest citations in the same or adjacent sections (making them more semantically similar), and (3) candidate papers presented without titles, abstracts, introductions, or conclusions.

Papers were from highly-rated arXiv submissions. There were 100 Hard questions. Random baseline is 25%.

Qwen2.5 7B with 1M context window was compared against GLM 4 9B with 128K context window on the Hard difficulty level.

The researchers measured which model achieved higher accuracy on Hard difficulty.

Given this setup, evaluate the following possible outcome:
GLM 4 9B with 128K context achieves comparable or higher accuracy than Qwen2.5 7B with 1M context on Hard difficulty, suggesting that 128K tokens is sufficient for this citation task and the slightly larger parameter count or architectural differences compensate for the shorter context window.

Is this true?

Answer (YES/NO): YES